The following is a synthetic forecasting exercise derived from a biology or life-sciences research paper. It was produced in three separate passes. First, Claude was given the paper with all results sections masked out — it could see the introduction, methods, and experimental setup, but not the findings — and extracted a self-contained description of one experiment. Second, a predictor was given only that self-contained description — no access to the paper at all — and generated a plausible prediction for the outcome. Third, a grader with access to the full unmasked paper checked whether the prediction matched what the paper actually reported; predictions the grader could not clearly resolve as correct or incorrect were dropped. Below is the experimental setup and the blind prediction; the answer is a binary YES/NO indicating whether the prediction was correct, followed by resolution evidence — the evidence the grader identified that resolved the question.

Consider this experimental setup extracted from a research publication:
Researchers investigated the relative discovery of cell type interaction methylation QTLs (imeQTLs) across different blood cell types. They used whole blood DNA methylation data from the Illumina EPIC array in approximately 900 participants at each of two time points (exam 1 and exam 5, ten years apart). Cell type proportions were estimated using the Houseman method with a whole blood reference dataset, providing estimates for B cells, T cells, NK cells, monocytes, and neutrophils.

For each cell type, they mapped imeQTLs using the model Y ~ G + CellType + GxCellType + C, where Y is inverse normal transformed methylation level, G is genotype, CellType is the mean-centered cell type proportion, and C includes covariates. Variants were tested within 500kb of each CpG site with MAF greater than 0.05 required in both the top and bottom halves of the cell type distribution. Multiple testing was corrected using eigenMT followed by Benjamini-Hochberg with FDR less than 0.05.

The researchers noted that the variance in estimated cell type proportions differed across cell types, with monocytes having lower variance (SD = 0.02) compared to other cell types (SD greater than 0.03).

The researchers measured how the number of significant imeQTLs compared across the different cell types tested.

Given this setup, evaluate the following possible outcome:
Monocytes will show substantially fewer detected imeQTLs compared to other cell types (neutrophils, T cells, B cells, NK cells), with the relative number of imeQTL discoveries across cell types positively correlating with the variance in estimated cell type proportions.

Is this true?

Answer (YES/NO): YES